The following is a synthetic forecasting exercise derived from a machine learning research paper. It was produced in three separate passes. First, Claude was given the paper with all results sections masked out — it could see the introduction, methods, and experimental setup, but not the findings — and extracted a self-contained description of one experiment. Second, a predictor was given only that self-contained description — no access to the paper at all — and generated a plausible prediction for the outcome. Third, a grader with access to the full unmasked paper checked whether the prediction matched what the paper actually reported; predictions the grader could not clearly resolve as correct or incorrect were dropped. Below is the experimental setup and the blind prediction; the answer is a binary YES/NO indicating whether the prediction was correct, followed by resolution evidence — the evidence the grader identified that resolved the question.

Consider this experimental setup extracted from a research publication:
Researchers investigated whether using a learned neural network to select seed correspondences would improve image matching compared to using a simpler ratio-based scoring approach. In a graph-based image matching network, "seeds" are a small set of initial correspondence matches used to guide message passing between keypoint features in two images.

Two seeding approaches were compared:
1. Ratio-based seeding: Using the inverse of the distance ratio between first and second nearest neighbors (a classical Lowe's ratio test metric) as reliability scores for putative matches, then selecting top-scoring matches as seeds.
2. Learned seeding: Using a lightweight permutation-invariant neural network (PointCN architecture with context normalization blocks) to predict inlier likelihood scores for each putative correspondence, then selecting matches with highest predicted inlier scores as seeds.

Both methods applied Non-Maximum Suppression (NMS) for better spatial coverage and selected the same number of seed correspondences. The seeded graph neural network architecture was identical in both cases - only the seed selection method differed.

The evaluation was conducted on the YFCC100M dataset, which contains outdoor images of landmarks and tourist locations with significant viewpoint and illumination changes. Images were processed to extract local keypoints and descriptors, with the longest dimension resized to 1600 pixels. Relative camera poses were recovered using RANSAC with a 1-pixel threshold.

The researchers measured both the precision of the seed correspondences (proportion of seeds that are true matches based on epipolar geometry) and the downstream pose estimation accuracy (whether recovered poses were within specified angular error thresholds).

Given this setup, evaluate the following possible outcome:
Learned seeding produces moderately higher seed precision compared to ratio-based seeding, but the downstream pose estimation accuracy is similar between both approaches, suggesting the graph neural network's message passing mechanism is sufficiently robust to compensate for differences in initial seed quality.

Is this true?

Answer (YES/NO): NO